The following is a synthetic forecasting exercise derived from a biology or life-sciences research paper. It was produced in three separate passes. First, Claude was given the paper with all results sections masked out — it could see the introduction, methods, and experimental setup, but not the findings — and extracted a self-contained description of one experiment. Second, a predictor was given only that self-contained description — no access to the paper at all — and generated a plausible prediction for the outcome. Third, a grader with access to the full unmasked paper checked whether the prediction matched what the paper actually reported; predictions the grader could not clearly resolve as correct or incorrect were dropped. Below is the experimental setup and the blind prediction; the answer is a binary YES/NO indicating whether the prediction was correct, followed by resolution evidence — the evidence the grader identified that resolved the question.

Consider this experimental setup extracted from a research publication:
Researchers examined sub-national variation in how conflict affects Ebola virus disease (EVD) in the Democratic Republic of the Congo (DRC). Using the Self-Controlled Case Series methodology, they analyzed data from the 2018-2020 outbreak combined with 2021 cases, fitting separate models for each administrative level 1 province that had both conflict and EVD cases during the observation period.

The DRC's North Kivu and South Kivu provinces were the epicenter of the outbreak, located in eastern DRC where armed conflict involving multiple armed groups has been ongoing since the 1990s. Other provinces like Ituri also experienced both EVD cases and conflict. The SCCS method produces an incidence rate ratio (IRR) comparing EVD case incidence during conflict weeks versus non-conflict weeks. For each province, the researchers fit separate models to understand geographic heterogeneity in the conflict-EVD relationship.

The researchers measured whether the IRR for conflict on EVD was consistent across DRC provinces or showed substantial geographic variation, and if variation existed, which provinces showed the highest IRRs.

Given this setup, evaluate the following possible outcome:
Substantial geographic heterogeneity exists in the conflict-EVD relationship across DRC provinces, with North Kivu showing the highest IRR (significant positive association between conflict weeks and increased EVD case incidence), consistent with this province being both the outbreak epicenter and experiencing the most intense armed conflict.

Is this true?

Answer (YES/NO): NO